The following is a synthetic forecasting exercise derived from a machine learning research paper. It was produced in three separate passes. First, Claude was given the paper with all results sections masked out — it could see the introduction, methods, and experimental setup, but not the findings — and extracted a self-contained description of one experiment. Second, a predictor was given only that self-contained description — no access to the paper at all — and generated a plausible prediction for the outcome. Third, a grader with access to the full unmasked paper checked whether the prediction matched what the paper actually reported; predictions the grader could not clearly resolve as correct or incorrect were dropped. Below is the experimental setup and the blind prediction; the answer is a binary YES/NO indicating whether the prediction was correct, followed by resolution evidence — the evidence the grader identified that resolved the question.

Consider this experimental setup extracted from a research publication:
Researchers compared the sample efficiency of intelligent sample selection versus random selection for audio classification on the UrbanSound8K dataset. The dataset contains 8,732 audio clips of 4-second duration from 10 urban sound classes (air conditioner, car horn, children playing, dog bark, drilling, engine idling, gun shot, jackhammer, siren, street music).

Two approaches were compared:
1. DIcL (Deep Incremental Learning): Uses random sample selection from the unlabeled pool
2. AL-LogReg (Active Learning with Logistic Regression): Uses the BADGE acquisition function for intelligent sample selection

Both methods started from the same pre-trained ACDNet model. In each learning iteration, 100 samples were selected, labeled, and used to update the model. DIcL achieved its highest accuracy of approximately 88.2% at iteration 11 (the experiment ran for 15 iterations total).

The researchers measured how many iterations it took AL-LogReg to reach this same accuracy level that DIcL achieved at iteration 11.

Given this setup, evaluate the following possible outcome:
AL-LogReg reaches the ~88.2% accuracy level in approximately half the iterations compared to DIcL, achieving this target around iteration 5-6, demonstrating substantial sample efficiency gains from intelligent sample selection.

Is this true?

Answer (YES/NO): NO